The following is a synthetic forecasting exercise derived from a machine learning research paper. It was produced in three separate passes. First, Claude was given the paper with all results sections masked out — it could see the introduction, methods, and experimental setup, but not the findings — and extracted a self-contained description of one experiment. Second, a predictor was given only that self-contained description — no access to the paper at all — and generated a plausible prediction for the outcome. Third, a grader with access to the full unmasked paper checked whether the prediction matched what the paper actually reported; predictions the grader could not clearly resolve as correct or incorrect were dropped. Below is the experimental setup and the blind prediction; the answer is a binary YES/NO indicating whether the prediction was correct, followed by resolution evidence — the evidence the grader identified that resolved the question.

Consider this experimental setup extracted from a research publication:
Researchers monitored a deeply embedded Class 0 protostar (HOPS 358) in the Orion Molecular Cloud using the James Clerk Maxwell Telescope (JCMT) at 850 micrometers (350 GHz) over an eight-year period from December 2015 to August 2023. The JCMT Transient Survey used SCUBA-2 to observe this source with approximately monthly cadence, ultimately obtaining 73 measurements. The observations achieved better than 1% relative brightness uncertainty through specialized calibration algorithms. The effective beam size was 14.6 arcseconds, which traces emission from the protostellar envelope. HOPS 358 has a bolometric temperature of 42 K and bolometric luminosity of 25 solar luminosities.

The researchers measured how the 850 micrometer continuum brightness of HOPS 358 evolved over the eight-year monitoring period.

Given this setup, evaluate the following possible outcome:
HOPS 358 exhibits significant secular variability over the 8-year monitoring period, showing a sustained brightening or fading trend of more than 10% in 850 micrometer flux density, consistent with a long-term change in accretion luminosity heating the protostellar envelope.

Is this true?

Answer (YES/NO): YES